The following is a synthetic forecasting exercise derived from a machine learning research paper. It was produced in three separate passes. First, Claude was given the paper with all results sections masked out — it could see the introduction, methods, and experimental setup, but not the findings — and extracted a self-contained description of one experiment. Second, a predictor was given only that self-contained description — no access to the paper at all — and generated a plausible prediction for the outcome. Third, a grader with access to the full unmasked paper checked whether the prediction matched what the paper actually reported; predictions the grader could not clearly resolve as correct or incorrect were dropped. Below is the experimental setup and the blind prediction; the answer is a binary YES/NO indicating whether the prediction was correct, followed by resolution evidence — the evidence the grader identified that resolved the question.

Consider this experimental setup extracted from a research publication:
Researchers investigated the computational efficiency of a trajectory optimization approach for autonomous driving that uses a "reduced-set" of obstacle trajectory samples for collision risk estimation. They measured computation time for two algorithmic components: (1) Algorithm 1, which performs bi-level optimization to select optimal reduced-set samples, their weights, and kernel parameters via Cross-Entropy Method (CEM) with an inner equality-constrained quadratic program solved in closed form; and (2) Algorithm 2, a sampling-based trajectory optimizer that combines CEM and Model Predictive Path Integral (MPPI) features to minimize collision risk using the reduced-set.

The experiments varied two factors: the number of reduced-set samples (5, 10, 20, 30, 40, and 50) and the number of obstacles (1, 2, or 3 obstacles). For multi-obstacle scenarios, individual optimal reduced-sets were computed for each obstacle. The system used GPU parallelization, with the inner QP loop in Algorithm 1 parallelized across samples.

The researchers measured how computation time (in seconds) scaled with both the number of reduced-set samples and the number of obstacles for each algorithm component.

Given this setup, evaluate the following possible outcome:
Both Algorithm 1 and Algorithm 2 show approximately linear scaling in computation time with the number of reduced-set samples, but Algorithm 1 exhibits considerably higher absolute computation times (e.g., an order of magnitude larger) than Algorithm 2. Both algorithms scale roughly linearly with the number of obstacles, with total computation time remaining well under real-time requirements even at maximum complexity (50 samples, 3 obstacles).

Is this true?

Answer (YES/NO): NO